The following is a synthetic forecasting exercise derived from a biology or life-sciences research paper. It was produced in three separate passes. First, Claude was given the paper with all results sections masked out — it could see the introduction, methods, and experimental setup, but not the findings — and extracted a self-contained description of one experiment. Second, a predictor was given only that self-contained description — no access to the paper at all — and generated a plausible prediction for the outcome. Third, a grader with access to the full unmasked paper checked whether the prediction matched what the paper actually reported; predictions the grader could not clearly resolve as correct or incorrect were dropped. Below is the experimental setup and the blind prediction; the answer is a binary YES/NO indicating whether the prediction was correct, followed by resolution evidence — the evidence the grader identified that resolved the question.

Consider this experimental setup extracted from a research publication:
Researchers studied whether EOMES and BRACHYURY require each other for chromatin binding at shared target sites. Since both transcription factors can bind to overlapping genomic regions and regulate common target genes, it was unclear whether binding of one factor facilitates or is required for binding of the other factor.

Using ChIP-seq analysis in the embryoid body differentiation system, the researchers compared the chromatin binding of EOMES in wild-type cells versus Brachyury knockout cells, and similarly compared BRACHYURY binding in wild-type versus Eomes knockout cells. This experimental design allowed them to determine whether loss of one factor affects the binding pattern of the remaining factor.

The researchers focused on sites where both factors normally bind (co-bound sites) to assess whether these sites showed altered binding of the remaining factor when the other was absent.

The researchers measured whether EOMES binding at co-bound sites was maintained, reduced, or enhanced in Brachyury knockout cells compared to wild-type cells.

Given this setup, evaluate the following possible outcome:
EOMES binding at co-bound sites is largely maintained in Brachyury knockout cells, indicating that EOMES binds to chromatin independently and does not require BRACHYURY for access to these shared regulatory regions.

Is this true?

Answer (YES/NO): YES